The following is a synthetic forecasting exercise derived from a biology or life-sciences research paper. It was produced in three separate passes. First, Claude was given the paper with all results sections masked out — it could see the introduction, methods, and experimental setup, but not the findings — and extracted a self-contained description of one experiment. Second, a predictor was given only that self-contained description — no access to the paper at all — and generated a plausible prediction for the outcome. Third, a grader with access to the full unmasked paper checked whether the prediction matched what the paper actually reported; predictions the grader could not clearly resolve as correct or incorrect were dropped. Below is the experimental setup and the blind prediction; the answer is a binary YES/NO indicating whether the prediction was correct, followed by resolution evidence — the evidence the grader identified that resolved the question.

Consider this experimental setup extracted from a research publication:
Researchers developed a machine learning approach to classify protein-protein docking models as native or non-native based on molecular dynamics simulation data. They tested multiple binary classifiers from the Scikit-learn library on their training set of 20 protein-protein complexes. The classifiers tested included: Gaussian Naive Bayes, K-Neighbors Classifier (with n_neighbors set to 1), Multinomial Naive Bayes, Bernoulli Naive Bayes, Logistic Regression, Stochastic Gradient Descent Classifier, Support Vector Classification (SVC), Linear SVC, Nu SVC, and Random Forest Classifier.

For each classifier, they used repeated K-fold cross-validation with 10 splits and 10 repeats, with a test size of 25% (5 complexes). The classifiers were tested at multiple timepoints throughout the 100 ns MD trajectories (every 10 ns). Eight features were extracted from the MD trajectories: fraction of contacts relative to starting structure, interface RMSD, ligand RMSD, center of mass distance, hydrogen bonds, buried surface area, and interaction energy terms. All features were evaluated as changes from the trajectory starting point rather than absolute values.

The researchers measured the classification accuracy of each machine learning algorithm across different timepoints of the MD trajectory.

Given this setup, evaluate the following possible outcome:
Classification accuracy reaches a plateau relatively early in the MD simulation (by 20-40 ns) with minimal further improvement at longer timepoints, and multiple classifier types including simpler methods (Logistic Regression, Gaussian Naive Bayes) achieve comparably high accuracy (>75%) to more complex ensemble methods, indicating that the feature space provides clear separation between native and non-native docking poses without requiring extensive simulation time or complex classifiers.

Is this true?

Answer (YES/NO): NO